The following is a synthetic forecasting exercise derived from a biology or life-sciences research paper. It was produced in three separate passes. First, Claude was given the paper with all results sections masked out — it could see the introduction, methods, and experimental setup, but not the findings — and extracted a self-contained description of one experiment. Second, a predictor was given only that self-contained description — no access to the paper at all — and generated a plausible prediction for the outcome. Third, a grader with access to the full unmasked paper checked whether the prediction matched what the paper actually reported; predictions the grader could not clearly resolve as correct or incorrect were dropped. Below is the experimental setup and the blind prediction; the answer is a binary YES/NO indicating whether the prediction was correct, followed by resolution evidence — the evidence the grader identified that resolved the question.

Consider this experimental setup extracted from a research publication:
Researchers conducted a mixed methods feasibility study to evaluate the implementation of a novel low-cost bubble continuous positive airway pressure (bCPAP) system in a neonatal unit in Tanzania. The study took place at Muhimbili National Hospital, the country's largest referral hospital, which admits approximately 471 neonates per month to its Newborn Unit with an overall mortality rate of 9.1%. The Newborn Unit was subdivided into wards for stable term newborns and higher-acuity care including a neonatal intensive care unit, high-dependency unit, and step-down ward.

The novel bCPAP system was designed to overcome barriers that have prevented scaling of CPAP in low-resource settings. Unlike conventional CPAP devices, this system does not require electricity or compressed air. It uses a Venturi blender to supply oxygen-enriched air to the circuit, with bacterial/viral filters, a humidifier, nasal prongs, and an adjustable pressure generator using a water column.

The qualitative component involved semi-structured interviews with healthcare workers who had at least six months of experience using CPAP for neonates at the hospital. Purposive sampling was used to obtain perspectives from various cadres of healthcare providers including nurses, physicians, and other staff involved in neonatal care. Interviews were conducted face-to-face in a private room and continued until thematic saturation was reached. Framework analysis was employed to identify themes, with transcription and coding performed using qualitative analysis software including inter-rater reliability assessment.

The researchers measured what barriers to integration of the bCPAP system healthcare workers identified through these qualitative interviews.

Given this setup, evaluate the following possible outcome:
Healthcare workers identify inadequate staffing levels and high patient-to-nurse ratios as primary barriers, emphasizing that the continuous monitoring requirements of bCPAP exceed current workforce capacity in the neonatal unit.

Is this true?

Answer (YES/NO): NO